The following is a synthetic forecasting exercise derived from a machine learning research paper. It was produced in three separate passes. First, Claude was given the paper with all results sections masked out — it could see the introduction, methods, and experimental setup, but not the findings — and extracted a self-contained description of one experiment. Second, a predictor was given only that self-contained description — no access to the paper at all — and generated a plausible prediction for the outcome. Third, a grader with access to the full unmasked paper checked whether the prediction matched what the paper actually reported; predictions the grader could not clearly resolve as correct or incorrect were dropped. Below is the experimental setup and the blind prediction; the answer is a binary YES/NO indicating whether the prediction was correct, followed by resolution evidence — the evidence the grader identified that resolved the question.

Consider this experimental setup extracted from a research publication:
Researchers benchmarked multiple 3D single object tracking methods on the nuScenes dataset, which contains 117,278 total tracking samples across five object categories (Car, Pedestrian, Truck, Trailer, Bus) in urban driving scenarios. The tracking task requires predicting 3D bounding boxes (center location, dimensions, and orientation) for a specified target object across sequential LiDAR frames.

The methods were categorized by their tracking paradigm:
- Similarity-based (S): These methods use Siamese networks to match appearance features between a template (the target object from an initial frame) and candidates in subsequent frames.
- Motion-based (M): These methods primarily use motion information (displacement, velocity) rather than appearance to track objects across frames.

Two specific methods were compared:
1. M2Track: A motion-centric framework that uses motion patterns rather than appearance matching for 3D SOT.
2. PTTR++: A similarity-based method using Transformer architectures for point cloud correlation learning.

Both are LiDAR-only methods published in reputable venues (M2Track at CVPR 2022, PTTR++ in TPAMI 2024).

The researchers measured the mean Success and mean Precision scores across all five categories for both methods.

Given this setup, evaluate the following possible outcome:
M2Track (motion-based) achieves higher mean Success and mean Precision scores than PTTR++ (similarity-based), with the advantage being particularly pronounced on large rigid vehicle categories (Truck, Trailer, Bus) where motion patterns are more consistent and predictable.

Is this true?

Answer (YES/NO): NO